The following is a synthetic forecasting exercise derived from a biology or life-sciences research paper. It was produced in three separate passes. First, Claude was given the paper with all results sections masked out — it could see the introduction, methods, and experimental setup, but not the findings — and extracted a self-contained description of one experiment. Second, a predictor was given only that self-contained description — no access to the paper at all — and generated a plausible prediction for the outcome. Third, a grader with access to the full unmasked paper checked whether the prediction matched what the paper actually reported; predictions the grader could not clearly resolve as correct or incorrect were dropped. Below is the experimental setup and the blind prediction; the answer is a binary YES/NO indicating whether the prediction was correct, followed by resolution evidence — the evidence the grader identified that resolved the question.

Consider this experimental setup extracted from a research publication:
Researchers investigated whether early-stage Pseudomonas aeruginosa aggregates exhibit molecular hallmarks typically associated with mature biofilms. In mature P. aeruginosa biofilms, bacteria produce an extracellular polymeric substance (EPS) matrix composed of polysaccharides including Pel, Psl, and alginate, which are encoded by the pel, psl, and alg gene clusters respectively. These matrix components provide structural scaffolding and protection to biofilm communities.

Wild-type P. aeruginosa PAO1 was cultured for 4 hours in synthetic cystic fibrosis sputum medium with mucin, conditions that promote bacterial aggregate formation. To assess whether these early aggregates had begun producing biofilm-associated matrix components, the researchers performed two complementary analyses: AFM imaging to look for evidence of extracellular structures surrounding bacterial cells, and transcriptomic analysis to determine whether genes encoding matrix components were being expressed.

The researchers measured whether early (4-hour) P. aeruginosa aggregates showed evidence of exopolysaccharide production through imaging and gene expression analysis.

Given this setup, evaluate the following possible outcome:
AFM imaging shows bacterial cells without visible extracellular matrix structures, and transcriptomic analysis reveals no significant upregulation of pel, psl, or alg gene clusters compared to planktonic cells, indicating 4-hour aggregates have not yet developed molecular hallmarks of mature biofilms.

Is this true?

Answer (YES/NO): YES